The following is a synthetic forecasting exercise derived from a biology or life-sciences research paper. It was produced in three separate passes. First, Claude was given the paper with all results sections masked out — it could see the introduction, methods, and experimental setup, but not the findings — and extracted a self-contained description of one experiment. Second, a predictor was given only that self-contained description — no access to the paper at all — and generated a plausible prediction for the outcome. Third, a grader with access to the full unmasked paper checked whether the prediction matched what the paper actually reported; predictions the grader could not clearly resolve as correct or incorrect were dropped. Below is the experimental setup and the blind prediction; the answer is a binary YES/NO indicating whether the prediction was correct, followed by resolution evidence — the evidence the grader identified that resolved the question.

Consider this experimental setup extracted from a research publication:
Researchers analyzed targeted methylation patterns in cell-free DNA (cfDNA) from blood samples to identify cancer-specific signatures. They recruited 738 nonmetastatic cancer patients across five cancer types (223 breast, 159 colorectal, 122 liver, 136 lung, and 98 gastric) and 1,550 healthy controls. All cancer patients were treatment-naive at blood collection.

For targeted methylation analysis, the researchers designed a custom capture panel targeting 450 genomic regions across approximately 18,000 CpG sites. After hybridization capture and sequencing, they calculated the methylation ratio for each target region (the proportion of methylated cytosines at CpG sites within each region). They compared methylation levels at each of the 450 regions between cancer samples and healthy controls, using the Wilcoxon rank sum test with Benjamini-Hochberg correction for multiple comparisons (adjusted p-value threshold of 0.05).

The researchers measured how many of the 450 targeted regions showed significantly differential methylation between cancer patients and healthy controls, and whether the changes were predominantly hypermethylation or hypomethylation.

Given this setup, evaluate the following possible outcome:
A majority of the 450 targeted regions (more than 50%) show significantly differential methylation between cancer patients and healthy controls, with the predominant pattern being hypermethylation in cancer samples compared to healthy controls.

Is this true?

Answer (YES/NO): YES